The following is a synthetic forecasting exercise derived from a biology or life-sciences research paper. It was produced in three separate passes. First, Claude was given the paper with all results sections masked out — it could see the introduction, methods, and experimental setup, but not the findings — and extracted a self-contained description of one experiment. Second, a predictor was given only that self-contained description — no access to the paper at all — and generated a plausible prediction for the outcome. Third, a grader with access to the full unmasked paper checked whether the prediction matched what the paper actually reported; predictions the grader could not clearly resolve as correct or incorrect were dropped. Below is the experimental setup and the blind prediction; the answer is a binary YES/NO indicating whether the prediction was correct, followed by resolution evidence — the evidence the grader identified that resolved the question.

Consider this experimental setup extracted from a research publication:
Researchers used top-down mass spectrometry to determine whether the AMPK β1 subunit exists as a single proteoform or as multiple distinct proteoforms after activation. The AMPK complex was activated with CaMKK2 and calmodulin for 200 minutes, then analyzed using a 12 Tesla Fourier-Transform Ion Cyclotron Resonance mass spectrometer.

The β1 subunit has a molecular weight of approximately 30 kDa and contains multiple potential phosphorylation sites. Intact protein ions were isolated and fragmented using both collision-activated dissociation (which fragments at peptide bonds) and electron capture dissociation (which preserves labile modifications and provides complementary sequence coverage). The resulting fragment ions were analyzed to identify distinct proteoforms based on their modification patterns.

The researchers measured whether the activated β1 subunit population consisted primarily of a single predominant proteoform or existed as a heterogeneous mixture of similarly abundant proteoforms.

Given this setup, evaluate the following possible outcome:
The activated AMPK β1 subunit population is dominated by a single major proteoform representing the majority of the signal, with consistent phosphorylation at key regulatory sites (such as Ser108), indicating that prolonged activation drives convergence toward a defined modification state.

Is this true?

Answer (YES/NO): YES